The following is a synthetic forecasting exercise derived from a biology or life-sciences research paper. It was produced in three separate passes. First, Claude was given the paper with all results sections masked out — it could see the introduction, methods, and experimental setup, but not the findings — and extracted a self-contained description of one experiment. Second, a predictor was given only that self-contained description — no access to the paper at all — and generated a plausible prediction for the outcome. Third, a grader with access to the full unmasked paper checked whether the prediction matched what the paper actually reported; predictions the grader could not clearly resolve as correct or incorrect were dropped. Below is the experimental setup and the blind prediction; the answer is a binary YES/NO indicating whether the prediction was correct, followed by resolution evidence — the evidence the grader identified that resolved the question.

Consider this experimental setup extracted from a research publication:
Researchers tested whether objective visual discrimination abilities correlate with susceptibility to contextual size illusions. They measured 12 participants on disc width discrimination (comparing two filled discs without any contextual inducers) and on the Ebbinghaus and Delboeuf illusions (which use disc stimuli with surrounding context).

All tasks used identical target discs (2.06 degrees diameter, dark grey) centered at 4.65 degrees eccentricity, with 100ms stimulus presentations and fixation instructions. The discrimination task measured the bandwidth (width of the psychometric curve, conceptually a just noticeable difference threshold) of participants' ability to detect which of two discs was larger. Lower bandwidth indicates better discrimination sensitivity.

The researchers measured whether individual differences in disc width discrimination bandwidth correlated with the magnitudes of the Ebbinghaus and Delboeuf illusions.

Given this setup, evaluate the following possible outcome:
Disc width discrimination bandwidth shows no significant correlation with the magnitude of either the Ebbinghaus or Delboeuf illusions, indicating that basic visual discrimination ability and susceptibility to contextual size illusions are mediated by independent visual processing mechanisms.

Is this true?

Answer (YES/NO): NO